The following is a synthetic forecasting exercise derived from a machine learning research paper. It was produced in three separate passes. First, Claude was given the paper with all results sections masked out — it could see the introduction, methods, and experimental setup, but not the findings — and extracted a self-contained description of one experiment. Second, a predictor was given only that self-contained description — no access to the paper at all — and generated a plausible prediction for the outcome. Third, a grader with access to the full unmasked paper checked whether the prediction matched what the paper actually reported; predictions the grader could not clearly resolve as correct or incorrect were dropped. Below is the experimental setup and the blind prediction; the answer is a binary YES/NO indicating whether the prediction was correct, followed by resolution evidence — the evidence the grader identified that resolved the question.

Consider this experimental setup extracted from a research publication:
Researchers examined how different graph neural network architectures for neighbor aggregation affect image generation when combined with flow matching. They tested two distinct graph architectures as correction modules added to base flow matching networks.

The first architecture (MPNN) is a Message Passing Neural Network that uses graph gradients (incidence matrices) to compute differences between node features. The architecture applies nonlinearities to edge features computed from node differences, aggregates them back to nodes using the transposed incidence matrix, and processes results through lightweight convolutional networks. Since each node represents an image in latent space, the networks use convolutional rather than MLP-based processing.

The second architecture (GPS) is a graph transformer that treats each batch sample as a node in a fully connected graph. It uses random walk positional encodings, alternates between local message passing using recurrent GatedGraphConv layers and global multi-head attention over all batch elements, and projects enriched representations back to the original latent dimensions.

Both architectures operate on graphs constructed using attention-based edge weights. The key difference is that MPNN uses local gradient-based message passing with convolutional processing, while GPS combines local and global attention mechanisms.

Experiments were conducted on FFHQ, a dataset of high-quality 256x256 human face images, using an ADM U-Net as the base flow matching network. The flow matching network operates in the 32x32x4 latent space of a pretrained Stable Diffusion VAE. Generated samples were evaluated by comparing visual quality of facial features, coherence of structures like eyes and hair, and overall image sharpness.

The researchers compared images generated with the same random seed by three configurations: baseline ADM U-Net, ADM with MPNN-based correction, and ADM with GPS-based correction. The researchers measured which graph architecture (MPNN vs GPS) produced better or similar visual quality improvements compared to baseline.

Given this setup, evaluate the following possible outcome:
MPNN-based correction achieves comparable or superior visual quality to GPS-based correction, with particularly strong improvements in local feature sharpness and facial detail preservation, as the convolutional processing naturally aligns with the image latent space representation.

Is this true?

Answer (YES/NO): NO